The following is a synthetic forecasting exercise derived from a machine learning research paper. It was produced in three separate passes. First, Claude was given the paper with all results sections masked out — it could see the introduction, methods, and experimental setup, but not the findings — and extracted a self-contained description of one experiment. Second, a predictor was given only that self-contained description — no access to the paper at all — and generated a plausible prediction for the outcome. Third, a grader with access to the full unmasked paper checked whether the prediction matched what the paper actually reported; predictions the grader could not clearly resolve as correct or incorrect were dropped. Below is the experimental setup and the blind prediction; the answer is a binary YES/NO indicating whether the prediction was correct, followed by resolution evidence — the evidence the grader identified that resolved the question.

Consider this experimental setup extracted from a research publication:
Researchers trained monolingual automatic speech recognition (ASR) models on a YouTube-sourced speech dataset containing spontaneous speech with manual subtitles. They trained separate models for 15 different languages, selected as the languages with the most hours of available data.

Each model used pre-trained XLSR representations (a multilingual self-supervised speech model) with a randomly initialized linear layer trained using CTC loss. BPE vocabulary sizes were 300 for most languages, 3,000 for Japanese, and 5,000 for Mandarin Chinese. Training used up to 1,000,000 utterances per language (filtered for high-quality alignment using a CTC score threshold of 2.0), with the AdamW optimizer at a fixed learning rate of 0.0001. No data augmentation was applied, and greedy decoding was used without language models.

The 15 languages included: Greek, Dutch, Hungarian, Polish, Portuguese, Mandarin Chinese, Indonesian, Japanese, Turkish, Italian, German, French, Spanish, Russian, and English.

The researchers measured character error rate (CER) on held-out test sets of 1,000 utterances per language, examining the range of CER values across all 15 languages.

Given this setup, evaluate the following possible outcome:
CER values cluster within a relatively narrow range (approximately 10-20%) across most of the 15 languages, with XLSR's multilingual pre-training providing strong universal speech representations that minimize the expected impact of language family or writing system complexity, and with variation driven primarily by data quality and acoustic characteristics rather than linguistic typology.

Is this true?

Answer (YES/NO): NO